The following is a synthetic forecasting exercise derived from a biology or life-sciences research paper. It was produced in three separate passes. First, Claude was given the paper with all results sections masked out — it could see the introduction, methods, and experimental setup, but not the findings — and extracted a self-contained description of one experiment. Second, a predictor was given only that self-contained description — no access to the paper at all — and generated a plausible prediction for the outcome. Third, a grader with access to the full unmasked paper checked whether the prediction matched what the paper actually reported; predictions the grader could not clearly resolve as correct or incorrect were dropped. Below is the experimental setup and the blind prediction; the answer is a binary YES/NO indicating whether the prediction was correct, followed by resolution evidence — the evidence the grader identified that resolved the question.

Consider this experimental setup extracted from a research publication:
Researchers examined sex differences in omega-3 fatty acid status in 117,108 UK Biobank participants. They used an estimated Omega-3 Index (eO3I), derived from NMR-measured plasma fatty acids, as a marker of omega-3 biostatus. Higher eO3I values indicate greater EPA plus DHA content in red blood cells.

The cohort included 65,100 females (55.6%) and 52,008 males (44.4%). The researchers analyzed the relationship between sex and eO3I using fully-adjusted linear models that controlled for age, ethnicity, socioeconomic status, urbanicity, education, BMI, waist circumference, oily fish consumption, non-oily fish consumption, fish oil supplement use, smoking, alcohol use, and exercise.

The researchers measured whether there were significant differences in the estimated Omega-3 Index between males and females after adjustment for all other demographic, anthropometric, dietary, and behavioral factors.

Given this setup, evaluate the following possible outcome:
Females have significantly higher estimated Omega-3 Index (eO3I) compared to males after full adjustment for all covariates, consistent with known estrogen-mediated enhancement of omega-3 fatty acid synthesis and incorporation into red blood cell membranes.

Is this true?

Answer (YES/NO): YES